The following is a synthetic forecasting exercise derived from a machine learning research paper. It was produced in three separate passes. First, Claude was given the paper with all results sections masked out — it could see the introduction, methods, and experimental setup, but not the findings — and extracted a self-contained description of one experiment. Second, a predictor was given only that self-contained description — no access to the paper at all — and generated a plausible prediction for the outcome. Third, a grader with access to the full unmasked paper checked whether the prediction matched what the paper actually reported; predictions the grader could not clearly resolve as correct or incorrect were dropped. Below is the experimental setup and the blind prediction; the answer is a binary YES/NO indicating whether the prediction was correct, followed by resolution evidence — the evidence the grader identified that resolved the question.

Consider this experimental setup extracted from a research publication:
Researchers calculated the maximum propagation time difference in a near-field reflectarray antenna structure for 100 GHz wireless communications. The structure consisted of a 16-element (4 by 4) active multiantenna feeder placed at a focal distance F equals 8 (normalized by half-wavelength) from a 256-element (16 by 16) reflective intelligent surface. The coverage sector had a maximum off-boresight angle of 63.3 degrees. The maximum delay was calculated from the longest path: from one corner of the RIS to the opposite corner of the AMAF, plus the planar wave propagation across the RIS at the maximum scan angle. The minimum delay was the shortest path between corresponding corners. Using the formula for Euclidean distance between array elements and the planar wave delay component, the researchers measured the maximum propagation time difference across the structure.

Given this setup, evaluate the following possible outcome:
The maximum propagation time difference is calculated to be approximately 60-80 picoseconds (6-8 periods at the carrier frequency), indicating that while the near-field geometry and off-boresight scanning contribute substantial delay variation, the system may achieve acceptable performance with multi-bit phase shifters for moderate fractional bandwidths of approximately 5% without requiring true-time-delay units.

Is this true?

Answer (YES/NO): NO